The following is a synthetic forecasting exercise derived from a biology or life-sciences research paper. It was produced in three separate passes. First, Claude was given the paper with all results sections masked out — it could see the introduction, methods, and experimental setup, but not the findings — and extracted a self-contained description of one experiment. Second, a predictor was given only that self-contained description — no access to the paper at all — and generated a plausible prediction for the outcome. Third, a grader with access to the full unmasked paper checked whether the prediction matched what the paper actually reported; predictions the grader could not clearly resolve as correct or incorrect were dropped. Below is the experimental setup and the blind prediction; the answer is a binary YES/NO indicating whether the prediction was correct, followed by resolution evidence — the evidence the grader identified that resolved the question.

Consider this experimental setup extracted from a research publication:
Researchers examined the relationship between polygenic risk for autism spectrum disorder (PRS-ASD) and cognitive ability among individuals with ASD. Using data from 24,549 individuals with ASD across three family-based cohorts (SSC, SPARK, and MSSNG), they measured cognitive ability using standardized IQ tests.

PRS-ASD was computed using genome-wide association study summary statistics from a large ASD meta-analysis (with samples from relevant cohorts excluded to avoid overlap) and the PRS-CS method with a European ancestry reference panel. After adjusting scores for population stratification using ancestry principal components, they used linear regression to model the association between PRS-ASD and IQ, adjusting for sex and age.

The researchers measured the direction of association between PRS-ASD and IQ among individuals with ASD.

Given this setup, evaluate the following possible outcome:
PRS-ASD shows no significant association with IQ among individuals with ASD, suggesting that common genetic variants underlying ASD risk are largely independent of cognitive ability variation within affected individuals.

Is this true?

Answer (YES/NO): NO